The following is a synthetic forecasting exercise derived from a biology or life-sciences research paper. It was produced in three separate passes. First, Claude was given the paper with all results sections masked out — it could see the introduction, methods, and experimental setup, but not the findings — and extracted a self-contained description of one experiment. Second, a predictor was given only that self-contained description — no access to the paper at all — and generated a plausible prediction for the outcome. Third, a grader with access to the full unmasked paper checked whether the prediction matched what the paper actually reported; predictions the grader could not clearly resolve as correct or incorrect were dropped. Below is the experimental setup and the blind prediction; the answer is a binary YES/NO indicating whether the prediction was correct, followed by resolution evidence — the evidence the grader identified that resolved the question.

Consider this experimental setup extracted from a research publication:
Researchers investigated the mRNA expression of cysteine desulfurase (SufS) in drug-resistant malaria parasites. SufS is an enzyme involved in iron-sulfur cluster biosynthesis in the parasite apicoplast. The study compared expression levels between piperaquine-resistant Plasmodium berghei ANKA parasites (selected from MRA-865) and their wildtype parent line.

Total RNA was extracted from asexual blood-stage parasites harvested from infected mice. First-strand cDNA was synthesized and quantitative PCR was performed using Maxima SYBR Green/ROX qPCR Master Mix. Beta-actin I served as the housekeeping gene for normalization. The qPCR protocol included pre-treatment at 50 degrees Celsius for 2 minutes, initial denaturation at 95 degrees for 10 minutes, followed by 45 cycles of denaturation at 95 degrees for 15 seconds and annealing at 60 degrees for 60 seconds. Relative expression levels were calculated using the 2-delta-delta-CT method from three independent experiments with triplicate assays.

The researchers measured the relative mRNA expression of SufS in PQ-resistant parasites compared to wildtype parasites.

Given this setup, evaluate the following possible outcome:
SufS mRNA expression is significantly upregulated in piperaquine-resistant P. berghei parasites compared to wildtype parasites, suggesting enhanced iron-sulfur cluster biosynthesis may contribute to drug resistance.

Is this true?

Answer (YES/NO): YES